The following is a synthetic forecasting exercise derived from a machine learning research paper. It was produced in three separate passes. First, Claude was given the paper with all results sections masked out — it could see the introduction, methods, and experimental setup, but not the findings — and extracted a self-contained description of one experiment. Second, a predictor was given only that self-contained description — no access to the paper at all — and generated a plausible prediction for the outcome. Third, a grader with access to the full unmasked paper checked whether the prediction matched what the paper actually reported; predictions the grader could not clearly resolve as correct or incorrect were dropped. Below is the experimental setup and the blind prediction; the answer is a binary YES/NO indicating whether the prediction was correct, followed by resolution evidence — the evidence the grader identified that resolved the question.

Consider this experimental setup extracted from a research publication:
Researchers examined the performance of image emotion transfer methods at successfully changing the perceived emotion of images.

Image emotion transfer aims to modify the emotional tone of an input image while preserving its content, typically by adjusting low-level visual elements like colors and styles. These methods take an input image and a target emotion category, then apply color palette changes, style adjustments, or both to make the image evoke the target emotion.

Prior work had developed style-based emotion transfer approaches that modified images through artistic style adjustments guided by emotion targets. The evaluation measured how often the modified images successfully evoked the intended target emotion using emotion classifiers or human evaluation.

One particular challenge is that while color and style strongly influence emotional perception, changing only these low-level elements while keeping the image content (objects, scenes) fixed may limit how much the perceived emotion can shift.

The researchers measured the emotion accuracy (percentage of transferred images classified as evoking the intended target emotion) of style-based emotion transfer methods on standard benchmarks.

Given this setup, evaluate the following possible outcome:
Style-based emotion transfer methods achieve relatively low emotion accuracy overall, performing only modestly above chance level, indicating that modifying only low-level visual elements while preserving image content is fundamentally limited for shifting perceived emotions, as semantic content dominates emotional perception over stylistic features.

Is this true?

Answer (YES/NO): YES